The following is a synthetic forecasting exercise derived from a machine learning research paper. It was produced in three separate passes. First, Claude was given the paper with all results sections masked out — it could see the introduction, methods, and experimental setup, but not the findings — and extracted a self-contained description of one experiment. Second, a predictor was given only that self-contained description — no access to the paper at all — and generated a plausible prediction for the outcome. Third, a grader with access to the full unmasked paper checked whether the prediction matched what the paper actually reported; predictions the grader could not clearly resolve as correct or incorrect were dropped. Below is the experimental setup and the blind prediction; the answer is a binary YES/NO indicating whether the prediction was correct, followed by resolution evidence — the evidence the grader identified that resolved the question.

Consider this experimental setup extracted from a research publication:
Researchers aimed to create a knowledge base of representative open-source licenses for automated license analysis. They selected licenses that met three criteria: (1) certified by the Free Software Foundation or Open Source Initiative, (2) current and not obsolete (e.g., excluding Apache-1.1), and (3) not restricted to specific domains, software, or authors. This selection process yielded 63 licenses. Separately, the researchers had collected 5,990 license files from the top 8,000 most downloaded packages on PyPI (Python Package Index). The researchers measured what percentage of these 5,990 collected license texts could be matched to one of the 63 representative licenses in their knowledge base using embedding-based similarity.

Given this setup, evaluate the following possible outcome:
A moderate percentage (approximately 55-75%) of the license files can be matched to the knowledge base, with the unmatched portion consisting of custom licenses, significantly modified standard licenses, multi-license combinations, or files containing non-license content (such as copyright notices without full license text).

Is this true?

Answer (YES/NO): NO